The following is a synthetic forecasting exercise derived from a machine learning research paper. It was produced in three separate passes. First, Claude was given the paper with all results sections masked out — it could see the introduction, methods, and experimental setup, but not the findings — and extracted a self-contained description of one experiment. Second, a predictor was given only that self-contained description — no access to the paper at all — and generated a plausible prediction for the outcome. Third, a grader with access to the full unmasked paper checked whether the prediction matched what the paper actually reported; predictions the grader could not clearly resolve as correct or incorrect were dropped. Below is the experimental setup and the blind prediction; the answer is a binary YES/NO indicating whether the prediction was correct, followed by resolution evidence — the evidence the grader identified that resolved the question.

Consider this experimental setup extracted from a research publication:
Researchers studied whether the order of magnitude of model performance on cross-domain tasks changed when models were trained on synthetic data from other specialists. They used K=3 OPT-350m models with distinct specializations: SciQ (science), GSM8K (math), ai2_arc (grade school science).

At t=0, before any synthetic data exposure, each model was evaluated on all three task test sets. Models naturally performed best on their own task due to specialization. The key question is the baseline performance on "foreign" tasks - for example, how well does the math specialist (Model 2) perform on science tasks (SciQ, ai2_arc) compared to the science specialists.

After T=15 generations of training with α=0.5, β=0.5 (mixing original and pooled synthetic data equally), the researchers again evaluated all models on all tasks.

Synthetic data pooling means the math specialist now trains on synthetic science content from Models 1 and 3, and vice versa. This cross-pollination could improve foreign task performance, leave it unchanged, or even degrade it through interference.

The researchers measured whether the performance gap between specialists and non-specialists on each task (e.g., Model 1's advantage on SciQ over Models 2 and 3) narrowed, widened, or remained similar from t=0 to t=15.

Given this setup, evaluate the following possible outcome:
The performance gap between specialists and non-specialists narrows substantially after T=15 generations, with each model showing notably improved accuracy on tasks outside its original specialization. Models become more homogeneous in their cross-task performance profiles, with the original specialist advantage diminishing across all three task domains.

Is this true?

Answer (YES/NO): YES